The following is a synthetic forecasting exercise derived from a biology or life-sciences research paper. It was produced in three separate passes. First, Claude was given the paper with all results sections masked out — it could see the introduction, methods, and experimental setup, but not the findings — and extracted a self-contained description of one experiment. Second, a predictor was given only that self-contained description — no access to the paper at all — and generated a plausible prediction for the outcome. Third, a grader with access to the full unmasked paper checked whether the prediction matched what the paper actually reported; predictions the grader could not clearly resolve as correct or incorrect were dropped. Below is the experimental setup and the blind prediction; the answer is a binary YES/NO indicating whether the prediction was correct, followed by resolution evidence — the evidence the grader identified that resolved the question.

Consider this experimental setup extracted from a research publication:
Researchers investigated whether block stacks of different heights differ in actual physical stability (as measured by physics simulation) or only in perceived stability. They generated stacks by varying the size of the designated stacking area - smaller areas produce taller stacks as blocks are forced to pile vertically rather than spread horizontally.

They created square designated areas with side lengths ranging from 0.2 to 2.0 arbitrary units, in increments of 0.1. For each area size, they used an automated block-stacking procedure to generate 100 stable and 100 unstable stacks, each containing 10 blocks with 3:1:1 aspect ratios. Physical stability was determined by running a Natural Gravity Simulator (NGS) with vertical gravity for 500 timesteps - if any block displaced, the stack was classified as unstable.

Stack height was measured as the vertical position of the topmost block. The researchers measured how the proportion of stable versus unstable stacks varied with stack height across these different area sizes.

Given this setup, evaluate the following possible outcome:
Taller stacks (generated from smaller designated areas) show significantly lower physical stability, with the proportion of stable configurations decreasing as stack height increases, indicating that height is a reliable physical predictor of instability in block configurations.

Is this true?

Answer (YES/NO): NO